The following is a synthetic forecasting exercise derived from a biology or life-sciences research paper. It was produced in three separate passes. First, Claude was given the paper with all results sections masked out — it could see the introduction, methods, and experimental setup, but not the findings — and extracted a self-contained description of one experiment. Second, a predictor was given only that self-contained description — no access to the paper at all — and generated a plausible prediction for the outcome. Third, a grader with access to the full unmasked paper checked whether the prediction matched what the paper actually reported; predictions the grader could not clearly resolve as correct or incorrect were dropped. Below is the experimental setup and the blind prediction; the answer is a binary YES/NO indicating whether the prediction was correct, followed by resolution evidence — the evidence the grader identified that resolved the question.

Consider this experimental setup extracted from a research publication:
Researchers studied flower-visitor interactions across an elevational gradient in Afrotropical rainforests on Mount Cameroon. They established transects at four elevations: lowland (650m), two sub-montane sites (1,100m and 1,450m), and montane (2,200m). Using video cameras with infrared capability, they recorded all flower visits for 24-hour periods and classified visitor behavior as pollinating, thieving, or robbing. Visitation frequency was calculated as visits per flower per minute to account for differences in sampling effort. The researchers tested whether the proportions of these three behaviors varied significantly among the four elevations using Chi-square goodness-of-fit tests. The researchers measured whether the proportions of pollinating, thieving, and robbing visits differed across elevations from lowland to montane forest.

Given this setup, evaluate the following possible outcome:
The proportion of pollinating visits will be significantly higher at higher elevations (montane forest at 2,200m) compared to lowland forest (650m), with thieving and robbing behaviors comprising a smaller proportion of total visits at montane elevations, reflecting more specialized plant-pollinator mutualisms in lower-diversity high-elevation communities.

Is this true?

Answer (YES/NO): NO